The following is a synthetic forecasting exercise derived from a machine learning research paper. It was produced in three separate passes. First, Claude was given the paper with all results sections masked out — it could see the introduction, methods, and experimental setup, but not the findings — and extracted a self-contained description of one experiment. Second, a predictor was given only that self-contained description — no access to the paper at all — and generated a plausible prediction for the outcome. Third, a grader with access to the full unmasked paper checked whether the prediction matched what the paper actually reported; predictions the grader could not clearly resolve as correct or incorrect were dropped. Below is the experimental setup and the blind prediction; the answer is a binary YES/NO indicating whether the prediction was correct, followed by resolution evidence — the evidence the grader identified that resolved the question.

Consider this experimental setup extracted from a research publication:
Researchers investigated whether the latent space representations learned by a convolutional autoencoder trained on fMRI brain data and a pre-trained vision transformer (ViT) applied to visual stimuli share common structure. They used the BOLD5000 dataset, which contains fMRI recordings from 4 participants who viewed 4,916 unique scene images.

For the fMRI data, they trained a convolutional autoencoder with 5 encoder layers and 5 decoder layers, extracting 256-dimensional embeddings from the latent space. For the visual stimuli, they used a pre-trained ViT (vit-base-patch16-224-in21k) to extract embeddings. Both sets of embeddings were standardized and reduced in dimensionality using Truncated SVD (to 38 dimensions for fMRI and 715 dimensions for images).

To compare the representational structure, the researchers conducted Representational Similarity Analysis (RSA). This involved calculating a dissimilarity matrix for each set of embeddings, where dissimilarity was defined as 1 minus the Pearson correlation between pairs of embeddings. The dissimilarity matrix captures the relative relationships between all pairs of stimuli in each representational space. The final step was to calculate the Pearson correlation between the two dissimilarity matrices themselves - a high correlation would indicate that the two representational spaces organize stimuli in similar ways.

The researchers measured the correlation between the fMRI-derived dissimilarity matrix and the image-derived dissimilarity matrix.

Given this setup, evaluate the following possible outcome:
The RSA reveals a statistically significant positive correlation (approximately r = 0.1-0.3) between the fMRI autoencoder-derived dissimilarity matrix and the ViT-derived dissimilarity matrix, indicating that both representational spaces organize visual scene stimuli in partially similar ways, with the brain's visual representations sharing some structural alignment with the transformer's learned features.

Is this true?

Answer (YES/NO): NO